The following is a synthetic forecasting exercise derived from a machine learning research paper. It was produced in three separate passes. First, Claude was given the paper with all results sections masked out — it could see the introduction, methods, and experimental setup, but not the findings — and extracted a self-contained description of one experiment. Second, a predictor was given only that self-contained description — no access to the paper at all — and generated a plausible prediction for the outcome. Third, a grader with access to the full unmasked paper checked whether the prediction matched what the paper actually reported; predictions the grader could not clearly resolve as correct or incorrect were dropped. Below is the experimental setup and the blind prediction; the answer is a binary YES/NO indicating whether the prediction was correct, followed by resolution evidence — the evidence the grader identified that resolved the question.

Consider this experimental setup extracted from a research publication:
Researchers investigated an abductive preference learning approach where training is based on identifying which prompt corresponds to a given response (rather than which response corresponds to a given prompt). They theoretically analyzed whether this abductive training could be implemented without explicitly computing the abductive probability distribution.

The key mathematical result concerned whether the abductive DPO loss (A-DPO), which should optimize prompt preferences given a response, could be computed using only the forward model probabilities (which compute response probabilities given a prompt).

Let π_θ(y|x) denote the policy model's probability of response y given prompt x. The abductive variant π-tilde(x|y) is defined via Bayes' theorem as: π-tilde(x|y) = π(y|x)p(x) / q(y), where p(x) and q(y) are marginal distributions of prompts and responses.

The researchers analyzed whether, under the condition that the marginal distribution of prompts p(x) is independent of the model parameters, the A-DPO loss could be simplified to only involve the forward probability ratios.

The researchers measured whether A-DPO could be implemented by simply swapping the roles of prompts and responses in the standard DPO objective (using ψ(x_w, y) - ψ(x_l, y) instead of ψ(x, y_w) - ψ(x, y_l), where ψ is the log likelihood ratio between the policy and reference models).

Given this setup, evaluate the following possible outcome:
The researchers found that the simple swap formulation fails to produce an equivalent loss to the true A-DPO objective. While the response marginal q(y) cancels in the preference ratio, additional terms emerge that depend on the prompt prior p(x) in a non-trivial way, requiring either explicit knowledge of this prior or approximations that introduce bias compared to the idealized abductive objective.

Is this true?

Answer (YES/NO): NO